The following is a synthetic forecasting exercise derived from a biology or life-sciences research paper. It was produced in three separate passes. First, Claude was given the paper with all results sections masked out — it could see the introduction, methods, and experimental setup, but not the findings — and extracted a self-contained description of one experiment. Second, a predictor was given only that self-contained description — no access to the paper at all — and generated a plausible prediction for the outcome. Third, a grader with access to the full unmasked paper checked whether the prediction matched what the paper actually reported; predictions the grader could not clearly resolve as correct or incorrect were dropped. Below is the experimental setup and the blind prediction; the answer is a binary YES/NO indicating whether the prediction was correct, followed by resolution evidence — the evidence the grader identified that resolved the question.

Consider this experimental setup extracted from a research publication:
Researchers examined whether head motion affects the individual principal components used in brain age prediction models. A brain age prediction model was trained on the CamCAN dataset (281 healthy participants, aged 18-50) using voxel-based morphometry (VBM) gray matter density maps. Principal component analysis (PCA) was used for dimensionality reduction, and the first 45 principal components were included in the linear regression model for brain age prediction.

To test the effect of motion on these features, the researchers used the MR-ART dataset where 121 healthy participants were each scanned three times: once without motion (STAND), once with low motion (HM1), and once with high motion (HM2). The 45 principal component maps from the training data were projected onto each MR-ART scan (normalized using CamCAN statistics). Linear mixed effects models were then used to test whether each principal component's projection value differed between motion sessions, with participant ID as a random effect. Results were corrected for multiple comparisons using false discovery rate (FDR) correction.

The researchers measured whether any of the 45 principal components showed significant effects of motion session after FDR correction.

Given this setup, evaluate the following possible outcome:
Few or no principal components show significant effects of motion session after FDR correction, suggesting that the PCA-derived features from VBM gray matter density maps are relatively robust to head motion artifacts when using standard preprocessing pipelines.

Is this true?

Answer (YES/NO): NO